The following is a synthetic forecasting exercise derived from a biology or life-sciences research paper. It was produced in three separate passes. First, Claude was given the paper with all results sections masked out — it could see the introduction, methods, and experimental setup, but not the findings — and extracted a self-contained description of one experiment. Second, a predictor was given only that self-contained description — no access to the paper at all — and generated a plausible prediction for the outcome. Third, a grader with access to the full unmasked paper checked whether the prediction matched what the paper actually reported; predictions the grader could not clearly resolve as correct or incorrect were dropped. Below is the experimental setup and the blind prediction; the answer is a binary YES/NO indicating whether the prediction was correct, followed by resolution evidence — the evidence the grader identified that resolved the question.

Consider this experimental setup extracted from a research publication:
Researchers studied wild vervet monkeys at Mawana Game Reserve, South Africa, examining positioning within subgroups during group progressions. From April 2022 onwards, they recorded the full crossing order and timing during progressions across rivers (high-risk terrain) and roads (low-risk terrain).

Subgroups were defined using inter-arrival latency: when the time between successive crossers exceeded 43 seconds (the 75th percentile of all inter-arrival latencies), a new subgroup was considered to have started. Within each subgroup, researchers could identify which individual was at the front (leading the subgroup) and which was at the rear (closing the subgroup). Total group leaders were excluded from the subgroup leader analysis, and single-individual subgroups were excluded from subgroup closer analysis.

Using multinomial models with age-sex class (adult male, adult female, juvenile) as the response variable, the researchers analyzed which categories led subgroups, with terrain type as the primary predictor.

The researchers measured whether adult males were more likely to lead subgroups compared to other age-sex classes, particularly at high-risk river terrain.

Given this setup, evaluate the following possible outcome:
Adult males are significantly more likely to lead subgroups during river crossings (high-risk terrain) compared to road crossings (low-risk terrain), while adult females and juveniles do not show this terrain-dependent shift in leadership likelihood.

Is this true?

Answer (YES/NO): NO